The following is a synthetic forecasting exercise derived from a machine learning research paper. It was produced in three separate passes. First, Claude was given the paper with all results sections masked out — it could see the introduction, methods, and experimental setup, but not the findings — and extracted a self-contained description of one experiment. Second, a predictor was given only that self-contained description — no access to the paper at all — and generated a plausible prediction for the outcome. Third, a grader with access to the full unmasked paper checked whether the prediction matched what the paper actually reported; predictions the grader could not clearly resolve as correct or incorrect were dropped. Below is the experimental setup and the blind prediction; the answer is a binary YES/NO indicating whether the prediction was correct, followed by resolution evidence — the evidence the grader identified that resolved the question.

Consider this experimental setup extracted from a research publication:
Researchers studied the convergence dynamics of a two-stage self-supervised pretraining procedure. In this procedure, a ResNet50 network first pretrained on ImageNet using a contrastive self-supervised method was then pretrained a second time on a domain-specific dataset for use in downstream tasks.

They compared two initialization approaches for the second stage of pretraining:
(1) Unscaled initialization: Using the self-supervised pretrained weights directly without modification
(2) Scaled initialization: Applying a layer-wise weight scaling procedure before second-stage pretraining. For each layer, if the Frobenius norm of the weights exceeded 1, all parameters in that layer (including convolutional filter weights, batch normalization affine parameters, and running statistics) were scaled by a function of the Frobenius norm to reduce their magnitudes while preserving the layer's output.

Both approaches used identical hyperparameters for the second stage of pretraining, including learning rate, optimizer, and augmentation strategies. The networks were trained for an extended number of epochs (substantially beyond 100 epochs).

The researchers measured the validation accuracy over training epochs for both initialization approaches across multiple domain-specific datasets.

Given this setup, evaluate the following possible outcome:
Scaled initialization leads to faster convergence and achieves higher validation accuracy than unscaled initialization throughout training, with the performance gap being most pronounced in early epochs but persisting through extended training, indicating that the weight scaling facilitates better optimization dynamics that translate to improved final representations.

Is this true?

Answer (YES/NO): NO